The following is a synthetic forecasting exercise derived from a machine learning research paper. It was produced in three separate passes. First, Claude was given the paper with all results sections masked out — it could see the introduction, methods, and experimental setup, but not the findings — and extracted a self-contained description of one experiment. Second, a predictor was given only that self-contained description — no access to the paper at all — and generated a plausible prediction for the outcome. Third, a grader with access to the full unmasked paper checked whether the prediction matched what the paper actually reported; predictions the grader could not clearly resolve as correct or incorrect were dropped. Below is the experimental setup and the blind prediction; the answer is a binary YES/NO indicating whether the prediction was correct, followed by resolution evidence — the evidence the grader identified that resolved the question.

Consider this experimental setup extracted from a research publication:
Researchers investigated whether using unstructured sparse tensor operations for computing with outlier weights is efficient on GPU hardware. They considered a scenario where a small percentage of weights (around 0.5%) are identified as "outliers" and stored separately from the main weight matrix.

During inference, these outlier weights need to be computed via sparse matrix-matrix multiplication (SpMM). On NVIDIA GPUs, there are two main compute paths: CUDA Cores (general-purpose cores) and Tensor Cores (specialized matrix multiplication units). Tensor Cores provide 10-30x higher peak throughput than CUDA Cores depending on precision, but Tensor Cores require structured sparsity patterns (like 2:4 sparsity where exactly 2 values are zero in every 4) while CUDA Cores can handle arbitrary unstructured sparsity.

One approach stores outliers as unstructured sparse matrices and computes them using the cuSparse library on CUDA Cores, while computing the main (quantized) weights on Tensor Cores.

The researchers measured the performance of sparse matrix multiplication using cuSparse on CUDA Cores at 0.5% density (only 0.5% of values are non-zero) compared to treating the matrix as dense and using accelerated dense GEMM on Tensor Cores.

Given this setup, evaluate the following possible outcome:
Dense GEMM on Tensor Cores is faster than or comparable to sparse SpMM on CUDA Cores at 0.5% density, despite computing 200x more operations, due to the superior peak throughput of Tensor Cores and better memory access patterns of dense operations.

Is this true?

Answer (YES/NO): YES